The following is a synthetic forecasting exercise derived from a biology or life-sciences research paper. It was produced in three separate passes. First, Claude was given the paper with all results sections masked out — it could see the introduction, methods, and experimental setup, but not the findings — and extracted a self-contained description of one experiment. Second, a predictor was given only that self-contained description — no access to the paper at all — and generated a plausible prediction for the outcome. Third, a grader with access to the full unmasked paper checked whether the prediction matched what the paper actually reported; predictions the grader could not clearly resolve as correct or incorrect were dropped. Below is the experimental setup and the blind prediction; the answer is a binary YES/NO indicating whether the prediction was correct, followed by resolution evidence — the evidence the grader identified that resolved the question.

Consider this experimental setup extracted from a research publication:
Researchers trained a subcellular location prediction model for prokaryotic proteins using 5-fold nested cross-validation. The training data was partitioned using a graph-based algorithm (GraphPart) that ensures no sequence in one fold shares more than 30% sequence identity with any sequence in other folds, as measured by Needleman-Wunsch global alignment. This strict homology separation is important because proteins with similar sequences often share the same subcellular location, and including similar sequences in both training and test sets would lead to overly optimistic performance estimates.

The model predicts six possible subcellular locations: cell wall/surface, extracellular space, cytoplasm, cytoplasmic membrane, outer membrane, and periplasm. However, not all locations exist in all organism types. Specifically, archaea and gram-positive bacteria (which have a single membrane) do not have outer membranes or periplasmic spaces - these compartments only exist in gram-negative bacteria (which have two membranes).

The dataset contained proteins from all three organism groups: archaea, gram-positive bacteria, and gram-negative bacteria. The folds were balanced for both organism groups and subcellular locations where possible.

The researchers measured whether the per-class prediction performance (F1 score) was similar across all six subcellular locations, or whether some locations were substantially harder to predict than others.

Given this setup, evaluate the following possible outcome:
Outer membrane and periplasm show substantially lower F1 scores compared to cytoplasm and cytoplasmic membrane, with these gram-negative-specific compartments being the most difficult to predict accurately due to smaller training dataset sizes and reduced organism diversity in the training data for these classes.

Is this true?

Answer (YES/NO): NO